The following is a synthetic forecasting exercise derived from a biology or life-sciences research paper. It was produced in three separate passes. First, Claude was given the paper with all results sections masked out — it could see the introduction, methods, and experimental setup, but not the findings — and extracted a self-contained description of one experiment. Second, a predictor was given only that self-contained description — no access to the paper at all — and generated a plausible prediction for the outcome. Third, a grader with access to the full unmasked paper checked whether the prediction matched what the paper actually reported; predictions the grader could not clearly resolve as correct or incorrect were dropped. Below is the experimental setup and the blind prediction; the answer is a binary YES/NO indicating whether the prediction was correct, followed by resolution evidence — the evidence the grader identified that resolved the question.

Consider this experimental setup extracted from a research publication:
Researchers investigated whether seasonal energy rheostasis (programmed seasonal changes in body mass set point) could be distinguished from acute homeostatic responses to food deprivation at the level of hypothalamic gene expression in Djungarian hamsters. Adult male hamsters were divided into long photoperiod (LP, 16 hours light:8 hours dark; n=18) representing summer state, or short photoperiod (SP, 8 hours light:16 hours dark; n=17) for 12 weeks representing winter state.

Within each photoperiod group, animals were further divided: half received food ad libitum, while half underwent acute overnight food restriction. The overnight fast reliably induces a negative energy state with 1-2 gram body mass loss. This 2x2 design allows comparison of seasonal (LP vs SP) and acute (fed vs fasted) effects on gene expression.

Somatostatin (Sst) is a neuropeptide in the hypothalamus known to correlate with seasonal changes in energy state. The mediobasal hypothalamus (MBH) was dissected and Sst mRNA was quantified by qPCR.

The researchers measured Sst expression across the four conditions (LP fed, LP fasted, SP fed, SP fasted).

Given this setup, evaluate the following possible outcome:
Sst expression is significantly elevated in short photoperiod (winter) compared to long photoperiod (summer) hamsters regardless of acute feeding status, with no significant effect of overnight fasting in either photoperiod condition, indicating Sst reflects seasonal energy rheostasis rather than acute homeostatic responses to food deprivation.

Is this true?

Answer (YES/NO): YES